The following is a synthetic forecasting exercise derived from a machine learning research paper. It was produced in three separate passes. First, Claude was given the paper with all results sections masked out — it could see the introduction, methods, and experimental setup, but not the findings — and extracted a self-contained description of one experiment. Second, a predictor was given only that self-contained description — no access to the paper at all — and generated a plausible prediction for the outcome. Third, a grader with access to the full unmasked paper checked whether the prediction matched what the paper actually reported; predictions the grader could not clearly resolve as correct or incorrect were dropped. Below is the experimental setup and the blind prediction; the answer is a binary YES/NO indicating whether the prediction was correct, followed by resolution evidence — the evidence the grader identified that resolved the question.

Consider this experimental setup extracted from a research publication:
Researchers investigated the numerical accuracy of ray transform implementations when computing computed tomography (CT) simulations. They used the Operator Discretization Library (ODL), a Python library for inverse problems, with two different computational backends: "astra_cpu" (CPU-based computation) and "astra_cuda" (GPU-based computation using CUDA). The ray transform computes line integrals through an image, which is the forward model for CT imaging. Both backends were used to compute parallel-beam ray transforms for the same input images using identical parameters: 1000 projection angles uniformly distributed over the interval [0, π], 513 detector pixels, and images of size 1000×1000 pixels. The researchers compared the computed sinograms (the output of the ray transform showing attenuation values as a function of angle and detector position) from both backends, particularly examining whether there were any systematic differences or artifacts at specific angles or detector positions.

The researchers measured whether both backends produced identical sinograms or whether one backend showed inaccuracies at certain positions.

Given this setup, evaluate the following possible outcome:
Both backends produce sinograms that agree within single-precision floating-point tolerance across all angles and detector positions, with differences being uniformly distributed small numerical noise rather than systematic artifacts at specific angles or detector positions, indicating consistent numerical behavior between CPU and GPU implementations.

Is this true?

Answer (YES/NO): NO